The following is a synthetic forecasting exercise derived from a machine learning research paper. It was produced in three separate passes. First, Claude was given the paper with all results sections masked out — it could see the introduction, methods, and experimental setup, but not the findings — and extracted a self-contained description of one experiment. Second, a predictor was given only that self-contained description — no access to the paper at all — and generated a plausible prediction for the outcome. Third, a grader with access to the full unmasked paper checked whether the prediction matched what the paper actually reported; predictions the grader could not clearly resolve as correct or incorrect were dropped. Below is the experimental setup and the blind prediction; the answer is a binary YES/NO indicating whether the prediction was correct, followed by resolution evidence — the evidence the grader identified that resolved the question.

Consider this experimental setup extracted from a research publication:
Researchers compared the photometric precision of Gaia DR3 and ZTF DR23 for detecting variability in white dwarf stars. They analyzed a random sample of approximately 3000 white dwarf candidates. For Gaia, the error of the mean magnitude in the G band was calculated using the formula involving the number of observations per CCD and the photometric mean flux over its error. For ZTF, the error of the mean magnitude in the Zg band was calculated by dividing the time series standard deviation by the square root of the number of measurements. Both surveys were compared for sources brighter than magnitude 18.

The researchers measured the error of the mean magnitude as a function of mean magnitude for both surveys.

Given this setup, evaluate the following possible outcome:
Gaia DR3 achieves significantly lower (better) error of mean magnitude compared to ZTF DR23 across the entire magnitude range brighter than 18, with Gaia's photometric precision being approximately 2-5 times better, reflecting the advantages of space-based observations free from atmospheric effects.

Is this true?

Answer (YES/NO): NO